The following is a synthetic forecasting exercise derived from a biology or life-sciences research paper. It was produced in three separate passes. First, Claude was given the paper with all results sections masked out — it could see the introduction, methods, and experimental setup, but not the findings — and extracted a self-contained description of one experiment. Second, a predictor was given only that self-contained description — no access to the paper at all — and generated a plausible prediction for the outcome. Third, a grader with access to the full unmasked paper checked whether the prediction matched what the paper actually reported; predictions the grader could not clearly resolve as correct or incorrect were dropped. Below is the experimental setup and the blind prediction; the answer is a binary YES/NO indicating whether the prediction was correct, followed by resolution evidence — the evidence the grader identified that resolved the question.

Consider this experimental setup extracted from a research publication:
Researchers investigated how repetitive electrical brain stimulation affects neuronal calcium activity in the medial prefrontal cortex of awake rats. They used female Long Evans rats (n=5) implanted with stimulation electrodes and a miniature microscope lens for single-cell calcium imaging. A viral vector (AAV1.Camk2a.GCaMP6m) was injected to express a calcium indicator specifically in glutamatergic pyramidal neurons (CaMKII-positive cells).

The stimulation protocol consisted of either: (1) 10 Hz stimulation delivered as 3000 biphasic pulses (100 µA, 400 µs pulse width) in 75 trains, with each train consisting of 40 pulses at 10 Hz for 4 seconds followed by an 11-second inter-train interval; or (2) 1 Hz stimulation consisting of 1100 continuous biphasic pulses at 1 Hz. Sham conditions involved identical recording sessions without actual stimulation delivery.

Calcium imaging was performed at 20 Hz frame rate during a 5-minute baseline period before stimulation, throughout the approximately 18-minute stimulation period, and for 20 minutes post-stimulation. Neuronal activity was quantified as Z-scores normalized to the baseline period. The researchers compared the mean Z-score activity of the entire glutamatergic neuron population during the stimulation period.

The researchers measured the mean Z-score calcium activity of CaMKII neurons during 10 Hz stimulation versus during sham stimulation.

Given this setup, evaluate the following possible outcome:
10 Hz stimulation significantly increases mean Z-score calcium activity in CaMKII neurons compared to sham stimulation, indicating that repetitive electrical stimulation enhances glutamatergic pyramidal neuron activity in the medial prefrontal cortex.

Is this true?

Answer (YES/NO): YES